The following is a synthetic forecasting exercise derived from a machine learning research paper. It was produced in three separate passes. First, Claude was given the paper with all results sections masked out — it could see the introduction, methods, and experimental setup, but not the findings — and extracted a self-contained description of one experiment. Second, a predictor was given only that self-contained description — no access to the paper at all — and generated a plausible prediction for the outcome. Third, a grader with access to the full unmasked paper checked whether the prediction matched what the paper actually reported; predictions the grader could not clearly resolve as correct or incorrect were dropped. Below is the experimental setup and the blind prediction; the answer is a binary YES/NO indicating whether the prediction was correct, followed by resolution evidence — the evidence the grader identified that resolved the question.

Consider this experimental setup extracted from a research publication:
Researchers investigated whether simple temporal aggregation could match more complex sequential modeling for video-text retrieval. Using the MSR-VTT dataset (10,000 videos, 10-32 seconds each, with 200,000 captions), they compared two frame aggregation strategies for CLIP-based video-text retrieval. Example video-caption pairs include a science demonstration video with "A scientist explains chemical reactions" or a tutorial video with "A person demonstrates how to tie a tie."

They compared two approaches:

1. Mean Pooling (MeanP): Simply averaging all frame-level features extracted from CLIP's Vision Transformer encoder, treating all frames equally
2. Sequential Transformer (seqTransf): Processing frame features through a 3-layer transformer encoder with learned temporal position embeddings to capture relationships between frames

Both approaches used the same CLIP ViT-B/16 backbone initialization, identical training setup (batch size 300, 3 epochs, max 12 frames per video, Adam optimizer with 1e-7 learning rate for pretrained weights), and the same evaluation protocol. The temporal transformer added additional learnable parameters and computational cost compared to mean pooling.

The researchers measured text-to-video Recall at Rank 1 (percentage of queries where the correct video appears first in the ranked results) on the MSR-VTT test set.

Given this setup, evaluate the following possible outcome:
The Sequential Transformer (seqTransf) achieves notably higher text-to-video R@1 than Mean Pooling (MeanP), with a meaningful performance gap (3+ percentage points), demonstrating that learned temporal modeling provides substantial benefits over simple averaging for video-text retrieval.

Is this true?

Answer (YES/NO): NO